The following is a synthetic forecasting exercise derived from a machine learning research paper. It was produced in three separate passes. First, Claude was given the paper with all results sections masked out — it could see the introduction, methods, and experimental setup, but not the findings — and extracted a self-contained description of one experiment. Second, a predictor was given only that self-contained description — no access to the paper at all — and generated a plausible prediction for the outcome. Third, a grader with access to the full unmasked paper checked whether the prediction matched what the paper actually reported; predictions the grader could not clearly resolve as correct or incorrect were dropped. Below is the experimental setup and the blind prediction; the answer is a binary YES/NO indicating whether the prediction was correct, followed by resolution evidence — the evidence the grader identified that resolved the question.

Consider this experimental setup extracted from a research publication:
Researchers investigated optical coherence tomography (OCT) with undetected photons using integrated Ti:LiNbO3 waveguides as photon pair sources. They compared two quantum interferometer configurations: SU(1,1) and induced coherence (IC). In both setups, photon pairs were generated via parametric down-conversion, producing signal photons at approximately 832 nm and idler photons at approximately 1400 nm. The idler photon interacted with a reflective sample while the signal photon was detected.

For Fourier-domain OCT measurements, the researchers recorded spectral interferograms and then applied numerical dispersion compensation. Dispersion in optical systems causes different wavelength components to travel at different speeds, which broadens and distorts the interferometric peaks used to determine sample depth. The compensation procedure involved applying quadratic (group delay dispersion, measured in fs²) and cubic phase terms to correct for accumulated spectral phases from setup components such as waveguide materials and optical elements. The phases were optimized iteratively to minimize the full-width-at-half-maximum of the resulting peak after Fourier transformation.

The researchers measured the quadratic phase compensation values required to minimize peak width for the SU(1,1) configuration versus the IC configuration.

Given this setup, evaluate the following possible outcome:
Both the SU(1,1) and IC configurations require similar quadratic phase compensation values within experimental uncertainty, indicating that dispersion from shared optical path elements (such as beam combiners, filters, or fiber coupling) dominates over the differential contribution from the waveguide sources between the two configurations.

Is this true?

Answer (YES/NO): NO